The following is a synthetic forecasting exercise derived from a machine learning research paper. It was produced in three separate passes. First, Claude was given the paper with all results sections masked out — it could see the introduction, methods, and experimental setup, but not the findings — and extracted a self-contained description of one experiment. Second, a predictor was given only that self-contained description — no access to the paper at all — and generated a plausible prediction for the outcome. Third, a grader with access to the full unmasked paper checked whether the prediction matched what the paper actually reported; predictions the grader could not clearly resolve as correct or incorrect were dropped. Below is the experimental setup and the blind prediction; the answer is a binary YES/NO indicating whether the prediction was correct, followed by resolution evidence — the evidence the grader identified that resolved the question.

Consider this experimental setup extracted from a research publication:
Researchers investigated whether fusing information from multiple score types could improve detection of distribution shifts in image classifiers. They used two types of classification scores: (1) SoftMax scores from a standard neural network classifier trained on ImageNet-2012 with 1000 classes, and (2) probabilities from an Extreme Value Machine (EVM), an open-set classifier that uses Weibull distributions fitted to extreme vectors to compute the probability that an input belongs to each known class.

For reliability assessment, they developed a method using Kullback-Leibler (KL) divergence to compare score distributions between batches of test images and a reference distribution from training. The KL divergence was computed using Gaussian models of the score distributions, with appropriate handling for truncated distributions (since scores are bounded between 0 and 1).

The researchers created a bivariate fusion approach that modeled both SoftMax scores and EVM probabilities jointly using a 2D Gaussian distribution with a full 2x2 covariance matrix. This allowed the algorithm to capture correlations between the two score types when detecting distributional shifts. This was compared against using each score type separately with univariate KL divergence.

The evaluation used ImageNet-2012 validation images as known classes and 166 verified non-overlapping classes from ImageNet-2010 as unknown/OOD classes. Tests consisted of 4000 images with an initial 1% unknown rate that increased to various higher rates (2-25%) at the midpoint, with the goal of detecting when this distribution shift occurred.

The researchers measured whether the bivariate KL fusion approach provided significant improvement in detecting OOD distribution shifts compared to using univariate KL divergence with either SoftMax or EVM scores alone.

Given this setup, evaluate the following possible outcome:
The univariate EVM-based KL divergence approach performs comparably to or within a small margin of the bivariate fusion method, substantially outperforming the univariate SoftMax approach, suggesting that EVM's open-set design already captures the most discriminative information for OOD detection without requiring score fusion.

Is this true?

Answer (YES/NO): NO